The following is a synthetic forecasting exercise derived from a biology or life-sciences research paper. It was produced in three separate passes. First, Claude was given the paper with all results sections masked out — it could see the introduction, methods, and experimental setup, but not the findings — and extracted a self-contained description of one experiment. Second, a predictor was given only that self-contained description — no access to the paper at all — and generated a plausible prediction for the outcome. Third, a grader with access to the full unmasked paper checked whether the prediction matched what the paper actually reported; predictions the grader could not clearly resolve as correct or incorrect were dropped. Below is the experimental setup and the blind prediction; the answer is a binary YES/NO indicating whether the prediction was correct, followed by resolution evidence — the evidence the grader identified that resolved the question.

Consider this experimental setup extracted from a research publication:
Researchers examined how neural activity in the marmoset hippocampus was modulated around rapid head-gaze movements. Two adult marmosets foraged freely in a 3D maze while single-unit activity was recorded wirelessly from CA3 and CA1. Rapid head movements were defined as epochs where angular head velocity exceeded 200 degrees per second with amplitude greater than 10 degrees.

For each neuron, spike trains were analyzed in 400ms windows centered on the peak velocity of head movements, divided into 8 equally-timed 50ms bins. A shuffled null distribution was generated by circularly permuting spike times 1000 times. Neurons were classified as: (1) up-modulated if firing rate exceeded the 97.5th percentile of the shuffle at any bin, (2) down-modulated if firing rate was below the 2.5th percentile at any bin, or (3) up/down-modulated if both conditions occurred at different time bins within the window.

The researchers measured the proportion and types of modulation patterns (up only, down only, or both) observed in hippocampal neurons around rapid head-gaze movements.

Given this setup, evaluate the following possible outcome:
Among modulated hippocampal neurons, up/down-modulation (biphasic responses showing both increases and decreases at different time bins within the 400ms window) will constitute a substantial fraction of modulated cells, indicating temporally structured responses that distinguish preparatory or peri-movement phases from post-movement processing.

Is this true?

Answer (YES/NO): NO